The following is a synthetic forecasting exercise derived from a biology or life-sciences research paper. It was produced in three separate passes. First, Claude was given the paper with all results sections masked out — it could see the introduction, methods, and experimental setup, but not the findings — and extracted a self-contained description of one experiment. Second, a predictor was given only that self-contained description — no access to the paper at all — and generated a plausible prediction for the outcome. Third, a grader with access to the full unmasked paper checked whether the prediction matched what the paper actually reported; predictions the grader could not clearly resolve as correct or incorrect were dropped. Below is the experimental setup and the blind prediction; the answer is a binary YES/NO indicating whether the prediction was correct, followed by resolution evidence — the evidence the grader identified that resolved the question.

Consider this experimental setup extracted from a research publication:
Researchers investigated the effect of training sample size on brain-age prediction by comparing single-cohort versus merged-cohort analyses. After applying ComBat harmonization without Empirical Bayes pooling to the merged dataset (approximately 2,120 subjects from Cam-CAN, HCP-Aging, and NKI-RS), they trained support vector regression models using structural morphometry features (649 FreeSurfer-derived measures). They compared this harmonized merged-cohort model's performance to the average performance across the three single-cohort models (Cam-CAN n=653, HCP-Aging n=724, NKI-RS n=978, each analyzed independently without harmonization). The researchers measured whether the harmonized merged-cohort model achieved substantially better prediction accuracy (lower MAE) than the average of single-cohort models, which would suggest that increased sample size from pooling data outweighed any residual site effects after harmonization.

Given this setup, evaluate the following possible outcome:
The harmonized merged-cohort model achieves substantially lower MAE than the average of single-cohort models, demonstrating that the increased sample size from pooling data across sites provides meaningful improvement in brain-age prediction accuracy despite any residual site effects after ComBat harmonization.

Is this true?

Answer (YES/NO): NO